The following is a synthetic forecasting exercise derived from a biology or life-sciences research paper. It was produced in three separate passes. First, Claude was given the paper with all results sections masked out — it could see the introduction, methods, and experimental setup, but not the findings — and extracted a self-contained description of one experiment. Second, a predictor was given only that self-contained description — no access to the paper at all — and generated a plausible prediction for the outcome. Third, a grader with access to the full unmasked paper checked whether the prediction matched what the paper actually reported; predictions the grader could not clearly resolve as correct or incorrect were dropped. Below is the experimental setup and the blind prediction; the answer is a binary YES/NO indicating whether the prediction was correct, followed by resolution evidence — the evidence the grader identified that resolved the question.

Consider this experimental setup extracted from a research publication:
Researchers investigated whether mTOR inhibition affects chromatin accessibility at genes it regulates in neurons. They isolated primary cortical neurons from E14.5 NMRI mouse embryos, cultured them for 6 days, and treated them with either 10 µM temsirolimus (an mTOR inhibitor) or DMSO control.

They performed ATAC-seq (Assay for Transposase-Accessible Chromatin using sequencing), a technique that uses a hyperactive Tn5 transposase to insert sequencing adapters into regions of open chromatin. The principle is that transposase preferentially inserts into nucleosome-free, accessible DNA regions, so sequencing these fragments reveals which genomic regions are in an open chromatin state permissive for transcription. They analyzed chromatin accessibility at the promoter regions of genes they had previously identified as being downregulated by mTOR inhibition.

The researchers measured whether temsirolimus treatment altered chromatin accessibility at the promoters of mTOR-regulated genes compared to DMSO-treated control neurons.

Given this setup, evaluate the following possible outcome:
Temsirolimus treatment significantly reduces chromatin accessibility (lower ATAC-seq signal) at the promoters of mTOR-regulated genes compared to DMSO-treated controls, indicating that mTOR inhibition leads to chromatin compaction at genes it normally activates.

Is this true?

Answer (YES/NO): NO